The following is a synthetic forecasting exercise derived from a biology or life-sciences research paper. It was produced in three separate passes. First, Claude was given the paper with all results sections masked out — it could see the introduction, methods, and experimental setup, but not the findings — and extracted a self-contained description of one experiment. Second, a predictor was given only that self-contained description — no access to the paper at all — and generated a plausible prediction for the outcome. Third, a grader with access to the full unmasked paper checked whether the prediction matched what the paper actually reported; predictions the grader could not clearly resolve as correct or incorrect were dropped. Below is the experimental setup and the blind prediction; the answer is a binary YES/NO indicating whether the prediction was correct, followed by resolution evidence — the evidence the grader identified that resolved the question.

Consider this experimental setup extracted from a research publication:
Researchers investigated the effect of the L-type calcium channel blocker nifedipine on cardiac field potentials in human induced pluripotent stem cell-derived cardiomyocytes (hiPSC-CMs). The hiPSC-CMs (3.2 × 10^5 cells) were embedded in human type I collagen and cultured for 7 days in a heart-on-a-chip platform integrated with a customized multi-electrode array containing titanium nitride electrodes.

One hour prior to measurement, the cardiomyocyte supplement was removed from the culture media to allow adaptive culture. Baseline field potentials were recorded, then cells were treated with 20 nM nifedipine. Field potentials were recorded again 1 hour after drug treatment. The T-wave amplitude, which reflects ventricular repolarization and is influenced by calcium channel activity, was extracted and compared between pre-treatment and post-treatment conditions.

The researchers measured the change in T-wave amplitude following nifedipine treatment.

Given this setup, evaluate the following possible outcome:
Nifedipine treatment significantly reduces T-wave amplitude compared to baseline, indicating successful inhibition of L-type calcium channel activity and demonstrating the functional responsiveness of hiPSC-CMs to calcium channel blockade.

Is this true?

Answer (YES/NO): YES